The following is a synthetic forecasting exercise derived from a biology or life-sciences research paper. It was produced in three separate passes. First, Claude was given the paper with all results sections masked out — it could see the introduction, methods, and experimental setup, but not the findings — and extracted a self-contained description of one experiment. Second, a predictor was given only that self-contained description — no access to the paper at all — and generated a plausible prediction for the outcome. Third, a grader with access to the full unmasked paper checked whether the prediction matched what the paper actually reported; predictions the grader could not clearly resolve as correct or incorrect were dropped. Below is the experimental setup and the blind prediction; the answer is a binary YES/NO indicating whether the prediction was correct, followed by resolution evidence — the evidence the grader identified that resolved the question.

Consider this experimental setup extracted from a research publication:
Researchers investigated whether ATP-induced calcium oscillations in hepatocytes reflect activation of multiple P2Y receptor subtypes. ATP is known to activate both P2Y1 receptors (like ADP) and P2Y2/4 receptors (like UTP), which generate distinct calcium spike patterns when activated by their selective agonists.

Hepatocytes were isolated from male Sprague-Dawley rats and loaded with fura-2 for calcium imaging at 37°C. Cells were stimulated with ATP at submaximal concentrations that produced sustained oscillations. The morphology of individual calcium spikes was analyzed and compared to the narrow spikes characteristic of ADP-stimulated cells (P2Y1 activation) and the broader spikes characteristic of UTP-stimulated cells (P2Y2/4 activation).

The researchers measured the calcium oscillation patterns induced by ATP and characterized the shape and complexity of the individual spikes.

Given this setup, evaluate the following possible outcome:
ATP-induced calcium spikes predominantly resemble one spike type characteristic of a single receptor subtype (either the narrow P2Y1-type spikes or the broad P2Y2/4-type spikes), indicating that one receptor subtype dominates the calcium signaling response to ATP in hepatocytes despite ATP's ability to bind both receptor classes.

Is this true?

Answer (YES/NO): NO